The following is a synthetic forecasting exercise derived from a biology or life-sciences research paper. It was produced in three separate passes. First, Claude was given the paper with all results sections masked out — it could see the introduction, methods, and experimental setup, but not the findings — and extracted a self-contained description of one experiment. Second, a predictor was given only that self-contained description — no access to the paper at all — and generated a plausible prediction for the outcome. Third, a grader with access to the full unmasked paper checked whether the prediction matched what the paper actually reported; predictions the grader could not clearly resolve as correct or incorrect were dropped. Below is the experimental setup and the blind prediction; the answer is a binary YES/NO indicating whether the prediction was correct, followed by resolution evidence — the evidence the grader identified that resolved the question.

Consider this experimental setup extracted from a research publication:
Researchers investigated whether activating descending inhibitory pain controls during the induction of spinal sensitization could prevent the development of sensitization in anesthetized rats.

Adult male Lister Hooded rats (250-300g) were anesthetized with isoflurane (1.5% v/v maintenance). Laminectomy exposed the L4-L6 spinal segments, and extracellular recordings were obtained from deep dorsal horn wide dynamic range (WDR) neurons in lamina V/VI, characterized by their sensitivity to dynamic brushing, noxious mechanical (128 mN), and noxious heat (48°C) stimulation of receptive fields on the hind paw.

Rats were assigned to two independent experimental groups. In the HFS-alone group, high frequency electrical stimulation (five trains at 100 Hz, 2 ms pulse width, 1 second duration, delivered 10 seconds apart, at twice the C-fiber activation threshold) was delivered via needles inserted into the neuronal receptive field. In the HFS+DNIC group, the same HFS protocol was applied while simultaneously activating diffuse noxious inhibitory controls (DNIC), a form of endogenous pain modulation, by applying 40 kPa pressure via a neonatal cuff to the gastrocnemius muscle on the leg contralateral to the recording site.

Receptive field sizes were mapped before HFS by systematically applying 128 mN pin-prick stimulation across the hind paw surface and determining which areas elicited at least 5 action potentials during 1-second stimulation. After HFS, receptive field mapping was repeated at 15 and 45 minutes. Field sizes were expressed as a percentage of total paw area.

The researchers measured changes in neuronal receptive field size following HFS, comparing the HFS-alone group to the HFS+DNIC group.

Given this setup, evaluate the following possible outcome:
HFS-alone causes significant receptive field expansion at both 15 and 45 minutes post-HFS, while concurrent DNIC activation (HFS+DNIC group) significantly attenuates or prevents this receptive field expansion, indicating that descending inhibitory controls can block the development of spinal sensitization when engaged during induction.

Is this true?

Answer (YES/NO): NO